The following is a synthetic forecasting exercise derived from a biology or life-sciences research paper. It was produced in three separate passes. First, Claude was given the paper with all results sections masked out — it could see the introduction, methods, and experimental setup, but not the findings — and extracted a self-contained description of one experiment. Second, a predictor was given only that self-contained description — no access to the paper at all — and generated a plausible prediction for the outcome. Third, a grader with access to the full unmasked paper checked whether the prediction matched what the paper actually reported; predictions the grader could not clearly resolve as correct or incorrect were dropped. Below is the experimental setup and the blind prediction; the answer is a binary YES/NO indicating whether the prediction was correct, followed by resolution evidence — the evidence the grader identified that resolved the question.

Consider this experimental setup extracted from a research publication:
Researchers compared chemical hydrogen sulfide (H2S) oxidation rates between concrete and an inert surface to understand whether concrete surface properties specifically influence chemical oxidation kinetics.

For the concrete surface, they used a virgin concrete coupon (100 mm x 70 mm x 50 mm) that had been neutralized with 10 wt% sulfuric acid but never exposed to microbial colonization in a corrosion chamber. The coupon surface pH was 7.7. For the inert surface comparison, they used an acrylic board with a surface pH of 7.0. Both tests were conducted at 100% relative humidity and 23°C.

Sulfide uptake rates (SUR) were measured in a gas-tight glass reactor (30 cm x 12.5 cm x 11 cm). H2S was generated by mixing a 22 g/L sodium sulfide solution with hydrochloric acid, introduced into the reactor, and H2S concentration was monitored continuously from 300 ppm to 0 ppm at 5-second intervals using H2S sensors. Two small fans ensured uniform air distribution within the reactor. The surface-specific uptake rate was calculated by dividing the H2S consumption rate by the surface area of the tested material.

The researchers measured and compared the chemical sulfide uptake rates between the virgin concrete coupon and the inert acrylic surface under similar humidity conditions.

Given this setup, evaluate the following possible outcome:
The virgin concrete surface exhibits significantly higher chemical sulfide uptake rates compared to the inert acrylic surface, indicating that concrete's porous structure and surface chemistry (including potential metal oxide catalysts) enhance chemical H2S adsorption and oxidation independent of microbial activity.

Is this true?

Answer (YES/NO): NO